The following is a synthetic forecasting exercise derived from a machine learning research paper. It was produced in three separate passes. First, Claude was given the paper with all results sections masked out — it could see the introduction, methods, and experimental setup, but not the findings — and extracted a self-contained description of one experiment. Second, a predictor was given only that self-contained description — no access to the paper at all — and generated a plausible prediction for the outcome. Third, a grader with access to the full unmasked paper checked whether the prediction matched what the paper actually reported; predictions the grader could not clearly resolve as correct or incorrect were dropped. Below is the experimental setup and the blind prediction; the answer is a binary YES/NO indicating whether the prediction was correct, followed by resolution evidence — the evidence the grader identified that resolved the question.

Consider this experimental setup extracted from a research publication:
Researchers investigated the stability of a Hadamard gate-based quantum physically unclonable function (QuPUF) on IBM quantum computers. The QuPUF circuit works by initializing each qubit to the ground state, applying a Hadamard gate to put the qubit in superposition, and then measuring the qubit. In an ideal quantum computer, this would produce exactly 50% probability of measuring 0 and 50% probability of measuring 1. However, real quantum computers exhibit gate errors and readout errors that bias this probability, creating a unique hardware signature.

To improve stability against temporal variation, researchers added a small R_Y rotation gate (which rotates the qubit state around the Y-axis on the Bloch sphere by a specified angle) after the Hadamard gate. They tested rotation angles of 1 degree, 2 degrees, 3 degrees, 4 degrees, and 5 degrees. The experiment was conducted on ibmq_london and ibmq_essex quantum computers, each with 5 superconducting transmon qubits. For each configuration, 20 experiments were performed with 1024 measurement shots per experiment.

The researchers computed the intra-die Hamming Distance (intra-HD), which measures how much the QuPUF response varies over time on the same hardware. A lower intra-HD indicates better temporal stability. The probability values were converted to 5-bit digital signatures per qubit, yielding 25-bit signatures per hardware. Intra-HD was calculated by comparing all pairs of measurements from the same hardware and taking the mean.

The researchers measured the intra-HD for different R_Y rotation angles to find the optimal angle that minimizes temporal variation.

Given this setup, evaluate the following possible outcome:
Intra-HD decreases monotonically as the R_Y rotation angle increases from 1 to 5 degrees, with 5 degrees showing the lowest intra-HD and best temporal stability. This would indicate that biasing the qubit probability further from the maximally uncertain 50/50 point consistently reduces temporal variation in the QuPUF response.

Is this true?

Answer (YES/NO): NO